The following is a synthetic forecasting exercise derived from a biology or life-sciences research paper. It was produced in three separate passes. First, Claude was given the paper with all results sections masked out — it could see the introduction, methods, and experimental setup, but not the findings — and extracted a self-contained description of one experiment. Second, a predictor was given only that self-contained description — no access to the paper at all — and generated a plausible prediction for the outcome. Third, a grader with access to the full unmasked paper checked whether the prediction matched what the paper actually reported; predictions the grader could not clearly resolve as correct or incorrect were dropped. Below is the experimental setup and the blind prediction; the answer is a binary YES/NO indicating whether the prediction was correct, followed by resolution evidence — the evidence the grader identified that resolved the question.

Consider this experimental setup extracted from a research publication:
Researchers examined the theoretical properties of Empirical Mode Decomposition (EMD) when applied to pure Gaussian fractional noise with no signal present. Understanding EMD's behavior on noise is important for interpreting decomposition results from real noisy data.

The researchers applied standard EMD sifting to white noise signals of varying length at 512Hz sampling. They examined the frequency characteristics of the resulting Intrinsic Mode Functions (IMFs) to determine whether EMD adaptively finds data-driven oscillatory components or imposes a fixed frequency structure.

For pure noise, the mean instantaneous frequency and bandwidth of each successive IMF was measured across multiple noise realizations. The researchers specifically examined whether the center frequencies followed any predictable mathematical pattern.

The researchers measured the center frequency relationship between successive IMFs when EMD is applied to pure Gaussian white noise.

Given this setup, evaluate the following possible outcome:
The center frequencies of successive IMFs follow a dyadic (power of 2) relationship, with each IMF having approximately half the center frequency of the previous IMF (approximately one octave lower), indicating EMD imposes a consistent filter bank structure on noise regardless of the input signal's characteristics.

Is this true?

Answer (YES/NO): YES